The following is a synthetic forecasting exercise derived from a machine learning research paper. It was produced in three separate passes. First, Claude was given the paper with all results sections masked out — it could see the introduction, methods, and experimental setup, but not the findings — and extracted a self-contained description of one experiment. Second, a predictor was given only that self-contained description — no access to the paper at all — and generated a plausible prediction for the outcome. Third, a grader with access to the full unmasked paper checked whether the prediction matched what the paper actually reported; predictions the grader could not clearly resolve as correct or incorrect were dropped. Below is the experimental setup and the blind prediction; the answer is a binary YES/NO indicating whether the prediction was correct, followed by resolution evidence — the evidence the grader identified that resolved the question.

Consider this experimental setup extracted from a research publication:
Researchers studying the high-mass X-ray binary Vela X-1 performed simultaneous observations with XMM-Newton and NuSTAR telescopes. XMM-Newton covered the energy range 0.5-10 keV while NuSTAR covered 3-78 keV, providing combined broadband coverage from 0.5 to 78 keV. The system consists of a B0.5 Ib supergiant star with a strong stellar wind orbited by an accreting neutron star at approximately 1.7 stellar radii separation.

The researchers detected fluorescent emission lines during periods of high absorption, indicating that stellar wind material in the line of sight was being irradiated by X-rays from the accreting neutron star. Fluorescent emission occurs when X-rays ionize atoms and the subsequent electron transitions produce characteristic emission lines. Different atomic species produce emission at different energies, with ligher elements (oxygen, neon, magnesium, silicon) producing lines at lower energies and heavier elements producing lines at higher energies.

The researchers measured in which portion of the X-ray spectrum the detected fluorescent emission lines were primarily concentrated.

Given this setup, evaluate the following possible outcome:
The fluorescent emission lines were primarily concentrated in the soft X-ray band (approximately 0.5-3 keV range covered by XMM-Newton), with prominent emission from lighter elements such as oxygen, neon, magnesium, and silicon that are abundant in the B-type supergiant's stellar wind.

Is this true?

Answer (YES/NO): YES